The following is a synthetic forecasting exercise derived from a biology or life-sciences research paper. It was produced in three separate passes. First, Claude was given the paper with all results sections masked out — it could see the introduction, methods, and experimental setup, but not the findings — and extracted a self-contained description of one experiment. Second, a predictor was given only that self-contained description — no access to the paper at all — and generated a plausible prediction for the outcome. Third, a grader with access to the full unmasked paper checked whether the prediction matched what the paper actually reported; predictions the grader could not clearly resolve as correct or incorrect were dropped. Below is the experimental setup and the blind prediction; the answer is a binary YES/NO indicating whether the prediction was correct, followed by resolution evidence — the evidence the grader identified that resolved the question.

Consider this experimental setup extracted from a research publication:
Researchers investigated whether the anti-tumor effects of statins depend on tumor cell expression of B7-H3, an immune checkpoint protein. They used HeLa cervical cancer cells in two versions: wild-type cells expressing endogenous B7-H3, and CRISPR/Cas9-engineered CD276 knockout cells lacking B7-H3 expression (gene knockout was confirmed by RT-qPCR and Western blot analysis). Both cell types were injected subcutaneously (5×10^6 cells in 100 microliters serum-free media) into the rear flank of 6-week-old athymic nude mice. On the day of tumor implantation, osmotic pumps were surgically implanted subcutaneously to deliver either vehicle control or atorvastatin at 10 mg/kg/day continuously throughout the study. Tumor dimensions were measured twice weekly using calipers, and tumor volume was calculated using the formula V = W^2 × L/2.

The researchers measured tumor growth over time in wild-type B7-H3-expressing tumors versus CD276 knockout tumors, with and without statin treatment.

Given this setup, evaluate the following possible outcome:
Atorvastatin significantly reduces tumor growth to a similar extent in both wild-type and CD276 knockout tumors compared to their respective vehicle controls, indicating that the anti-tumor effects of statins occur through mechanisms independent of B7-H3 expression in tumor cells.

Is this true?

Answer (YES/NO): NO